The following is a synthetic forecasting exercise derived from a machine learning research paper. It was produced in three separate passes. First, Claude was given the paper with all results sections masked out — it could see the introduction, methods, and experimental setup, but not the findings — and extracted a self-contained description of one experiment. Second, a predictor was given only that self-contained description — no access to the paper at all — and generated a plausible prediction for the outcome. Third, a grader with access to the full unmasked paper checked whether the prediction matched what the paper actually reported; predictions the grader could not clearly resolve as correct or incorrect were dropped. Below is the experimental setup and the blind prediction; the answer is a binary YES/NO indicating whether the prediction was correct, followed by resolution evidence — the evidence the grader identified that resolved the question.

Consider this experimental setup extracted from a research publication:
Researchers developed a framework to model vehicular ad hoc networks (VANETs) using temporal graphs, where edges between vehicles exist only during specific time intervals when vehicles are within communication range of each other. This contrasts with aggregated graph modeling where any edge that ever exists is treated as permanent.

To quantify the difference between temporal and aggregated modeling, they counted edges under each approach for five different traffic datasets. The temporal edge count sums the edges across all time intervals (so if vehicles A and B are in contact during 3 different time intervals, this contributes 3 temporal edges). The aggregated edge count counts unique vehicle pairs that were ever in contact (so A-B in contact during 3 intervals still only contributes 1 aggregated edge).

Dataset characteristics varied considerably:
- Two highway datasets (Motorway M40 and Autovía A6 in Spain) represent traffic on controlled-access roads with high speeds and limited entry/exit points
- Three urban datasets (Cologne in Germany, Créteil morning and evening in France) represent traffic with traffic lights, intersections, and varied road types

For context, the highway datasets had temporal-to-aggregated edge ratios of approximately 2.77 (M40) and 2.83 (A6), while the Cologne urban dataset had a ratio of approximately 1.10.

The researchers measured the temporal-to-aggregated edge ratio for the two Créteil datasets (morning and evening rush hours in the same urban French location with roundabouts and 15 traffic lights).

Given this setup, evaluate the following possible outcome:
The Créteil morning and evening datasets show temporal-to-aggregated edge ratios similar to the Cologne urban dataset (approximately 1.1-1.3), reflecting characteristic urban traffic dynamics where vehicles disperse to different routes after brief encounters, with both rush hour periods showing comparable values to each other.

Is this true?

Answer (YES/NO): NO